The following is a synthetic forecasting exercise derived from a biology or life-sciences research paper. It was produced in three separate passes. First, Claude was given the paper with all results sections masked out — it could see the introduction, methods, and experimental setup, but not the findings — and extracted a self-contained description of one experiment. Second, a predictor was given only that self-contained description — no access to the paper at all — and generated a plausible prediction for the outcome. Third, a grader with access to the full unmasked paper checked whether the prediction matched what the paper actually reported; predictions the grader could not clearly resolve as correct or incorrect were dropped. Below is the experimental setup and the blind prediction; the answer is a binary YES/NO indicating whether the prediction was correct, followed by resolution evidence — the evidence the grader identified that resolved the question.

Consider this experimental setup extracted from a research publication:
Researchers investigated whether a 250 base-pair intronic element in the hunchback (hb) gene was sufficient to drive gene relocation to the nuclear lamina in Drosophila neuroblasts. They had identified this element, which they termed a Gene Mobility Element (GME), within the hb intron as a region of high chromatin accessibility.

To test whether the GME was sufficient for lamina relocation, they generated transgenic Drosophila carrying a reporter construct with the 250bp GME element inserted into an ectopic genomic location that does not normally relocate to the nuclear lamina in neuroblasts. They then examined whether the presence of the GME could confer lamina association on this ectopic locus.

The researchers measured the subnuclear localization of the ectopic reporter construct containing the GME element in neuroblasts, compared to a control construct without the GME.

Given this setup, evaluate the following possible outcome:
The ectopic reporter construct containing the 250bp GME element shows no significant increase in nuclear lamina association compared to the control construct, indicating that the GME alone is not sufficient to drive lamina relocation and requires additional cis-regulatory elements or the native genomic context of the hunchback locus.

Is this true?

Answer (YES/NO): NO